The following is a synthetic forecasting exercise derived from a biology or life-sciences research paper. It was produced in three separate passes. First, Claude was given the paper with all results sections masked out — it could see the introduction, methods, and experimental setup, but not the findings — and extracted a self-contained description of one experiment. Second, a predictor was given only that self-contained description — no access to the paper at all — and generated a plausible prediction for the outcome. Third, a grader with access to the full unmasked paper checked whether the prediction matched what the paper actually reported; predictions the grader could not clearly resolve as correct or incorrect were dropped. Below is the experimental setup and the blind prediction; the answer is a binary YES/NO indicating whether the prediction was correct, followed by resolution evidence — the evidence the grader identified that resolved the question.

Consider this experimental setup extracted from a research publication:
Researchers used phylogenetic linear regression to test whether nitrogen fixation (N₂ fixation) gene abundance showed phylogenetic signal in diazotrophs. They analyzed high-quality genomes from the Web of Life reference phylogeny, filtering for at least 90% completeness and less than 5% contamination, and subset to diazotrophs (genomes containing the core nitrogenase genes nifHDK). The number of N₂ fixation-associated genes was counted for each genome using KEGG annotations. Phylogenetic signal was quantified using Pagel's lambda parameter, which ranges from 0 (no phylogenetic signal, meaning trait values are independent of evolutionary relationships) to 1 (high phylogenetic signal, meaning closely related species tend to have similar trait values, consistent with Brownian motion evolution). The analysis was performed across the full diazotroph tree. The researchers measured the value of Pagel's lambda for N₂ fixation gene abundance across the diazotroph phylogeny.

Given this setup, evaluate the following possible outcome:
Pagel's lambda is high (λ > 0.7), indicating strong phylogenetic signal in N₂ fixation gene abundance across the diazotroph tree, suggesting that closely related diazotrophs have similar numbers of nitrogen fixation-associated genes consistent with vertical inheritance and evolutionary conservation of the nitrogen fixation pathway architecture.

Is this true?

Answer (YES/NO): NO